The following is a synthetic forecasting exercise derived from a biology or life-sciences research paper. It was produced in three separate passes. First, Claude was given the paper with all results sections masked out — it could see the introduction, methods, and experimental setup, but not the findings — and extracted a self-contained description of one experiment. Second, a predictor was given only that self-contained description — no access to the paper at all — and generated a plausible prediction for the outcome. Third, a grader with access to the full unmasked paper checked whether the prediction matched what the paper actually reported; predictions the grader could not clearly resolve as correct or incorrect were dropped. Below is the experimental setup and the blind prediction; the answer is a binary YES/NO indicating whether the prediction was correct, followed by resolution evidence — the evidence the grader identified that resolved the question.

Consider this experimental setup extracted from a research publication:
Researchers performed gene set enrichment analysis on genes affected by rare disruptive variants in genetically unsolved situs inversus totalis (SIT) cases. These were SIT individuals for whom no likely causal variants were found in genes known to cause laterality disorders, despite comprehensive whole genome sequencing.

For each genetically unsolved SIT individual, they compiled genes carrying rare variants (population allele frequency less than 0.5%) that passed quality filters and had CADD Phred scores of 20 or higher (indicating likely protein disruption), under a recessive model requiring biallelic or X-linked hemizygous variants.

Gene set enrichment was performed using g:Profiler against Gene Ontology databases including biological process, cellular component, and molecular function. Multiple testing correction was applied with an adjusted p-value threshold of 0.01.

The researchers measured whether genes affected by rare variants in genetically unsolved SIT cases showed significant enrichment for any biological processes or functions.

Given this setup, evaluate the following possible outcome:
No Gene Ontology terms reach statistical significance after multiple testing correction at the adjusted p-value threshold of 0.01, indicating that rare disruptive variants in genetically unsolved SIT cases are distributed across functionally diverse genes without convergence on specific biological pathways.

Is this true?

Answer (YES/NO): YES